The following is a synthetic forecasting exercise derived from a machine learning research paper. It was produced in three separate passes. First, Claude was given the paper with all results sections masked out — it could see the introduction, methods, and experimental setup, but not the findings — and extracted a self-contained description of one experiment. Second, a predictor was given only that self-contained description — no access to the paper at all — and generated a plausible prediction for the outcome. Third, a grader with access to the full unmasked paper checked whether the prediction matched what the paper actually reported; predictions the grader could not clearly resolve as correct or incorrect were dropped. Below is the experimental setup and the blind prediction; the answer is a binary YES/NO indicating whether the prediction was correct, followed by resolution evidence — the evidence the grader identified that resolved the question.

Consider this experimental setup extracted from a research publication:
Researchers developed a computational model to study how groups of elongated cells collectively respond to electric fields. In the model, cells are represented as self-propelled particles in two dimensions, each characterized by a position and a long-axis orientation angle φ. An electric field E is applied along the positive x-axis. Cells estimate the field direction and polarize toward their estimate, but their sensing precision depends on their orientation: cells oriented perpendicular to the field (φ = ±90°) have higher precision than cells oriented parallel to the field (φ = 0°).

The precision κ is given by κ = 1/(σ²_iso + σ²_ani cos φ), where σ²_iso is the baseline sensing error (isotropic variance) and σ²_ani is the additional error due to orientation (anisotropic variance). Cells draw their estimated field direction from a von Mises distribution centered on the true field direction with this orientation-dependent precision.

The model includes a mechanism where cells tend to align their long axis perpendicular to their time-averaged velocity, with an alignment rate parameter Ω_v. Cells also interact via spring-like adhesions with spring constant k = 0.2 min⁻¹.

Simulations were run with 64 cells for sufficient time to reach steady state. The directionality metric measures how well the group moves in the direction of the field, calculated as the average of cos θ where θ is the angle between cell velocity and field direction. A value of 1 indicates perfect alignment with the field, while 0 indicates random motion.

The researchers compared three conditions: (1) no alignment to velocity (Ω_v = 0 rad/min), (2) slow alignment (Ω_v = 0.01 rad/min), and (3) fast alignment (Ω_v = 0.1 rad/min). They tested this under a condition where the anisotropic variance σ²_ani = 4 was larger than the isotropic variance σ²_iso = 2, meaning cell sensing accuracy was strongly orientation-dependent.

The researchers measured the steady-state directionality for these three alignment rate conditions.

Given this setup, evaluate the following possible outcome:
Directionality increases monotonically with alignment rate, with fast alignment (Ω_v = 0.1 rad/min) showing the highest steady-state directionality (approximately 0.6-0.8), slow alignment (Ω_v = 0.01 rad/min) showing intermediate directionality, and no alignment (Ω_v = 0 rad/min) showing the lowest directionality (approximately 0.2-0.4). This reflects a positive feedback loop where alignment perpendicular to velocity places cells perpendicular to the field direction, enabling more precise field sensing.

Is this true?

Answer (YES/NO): NO